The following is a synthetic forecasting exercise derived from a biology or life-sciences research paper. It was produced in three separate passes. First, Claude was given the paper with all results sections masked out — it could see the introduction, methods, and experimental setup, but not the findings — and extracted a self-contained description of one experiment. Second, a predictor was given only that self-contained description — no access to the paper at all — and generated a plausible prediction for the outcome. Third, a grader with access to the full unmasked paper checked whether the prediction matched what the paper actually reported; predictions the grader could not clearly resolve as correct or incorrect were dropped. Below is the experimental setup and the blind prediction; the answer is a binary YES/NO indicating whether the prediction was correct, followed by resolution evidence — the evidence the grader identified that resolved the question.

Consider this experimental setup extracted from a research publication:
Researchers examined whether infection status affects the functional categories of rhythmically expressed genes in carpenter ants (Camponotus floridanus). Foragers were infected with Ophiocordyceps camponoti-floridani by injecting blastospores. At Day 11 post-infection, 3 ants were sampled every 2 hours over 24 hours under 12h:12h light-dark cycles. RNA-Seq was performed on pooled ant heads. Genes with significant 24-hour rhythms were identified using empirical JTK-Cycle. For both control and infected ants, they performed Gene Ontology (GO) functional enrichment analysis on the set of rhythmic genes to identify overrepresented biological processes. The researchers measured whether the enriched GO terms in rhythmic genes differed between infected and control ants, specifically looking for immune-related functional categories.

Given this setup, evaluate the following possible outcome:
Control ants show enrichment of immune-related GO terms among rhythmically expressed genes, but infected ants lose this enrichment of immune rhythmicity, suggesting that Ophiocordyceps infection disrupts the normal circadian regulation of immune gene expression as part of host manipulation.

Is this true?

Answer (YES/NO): NO